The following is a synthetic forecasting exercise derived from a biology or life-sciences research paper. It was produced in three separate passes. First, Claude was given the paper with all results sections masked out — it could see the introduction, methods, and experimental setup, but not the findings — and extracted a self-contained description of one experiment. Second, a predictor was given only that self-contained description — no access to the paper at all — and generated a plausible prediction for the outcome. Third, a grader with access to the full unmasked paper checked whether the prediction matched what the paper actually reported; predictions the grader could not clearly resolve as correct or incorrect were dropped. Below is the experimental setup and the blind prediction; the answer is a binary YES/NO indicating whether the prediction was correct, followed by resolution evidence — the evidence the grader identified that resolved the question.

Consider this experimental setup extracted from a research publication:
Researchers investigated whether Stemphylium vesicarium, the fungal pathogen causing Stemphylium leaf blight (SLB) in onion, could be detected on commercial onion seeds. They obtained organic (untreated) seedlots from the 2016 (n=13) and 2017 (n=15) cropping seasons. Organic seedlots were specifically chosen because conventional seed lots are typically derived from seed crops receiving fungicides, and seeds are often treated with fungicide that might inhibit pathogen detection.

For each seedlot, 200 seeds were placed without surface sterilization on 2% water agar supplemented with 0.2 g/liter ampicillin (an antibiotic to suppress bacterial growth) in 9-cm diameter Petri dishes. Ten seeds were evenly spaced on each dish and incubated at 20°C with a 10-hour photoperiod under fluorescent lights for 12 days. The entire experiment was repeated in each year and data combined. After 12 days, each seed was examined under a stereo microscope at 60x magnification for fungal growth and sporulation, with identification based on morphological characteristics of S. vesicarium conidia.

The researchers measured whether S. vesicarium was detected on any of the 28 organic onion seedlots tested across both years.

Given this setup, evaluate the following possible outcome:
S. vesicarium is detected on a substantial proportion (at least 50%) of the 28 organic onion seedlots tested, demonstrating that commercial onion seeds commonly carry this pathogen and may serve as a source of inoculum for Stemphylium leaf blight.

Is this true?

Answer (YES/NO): NO